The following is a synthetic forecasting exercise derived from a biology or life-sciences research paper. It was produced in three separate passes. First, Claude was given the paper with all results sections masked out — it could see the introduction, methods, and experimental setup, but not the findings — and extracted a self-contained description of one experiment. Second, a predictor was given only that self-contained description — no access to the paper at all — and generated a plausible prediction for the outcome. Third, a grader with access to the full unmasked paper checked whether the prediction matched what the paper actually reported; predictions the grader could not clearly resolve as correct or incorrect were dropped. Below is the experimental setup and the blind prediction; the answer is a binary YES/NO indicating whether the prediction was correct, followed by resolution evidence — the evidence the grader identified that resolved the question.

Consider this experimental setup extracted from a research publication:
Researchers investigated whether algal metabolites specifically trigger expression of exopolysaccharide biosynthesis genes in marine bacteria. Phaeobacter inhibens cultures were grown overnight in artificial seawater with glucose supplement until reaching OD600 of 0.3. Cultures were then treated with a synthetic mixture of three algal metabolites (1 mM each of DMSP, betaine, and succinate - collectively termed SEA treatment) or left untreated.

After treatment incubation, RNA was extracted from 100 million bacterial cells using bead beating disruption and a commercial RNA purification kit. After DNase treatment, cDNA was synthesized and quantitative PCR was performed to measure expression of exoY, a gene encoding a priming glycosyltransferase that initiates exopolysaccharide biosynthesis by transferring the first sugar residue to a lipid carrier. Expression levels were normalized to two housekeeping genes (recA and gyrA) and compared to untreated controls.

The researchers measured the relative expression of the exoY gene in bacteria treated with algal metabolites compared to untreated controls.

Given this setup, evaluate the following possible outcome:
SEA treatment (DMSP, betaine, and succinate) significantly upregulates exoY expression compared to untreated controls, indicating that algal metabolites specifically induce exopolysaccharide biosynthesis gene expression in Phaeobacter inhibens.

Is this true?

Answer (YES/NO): YES